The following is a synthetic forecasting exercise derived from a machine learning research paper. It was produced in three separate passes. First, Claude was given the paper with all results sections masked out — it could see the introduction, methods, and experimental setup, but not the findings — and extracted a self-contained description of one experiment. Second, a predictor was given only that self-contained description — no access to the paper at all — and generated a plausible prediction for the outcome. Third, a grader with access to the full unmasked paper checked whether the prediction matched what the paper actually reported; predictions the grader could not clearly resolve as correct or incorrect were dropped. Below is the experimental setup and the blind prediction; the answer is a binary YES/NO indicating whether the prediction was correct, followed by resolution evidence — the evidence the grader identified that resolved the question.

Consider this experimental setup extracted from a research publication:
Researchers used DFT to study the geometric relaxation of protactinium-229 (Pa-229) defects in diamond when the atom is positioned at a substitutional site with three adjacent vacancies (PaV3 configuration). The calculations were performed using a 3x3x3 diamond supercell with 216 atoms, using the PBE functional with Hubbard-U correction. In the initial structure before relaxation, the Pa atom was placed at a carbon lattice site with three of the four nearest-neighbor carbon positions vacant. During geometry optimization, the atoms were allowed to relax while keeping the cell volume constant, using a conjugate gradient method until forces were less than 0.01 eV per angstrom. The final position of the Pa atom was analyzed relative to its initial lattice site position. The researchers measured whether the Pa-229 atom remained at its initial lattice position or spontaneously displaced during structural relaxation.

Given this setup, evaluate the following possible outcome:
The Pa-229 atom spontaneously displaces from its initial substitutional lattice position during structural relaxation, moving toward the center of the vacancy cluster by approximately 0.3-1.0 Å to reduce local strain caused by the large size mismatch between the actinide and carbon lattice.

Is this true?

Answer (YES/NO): NO